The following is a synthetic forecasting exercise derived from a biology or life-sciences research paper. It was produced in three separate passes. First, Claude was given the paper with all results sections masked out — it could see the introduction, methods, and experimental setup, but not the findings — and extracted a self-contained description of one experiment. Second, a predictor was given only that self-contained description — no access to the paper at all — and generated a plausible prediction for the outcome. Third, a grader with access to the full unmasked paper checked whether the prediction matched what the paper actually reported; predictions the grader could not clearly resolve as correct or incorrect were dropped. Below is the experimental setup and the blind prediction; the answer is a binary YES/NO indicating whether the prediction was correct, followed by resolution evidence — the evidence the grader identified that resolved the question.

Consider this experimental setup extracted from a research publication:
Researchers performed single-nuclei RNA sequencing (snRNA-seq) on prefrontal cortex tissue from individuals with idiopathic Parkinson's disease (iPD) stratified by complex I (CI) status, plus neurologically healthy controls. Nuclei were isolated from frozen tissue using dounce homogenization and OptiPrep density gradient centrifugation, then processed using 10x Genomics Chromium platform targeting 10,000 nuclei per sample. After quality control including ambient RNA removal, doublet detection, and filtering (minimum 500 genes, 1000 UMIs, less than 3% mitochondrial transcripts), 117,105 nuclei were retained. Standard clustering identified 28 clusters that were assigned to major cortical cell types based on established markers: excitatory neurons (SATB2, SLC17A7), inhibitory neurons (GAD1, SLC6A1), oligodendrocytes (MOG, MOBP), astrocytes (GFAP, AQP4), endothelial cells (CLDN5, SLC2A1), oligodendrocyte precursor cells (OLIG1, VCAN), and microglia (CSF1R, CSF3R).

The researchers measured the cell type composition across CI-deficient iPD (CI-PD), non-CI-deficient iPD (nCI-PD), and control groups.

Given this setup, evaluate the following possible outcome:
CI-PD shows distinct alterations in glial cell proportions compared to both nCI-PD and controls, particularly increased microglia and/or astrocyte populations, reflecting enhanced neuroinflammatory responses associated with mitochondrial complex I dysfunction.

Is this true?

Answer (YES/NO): NO